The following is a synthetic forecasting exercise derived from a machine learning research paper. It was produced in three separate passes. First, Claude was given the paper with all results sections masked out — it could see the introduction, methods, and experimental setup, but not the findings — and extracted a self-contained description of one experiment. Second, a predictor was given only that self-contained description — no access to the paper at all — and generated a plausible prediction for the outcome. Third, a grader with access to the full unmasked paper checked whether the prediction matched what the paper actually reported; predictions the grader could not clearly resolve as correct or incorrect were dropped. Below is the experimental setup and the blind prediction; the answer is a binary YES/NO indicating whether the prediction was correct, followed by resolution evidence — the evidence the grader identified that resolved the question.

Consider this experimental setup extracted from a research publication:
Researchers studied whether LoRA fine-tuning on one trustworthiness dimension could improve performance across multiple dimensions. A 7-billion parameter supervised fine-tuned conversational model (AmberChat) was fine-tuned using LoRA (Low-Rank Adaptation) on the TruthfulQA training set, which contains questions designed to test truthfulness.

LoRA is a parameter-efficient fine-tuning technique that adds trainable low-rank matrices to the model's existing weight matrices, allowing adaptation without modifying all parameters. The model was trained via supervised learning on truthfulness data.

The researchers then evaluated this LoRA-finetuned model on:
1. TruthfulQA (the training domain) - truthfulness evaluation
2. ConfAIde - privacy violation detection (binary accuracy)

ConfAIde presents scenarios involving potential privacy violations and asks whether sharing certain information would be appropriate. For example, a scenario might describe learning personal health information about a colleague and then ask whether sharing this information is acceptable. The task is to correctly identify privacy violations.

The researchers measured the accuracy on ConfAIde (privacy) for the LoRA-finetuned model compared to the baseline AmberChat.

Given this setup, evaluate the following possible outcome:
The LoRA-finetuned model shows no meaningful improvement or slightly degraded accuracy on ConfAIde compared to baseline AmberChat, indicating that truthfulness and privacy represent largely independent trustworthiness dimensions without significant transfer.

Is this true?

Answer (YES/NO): NO